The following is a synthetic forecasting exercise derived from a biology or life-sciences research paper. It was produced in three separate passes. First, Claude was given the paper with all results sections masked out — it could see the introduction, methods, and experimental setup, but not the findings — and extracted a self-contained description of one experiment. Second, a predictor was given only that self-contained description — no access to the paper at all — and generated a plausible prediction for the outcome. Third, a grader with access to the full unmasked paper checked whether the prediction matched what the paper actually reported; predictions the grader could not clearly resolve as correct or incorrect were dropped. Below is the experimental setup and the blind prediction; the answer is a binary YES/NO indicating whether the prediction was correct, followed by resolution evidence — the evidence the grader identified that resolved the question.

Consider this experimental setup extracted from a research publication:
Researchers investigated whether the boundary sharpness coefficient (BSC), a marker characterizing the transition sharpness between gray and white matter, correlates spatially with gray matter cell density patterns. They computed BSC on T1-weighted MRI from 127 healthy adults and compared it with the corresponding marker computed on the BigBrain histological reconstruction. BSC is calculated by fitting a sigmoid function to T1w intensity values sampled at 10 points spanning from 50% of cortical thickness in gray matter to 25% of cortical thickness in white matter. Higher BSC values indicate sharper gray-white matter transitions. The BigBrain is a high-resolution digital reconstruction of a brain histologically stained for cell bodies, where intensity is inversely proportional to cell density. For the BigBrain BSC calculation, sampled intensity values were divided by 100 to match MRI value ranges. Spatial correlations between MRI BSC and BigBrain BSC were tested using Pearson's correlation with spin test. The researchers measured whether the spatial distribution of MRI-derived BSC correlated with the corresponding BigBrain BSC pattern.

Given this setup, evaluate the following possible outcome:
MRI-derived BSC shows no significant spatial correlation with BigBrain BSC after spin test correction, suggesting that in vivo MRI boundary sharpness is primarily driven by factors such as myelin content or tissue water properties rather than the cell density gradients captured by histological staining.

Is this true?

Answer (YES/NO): NO